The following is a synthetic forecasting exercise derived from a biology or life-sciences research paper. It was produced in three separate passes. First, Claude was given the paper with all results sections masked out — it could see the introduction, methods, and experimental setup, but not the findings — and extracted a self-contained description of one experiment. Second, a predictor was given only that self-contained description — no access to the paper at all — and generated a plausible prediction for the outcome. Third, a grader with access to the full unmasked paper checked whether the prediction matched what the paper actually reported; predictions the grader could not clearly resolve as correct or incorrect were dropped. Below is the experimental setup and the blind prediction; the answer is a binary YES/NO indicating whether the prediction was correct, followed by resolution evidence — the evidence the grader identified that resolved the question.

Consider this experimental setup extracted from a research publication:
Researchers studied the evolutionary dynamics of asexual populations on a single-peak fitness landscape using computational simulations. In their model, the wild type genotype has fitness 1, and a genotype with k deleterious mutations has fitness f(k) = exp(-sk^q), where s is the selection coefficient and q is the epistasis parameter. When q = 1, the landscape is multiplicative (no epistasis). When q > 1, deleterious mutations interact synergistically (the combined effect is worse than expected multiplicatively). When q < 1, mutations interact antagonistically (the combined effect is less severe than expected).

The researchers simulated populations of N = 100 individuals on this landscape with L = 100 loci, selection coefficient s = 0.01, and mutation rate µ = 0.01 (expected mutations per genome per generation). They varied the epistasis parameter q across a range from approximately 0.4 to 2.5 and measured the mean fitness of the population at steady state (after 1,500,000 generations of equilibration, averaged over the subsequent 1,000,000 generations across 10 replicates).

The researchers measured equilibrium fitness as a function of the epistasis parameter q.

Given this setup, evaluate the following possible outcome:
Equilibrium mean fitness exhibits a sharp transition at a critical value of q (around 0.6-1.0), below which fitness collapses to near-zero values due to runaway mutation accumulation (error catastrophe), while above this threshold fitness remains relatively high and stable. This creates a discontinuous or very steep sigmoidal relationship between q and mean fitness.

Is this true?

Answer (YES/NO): NO